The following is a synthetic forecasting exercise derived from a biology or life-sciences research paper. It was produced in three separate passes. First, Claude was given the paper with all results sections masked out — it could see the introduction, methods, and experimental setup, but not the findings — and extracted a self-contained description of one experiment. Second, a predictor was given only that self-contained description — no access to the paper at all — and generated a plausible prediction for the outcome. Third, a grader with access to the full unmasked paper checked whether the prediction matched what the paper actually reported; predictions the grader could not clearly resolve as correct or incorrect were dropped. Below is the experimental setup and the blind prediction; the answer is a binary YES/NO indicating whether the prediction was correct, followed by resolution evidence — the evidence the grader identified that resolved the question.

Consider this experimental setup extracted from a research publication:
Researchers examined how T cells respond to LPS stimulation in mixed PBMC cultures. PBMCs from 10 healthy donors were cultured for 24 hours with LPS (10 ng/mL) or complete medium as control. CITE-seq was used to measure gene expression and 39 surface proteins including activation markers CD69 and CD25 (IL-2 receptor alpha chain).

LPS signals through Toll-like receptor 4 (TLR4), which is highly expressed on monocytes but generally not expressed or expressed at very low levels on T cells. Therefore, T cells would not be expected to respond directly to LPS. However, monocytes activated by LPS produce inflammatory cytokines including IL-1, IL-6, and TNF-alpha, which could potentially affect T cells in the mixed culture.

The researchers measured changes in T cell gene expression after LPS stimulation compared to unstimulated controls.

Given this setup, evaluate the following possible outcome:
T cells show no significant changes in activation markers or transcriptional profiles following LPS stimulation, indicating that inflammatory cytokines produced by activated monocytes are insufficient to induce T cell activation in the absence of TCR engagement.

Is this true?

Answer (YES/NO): YES